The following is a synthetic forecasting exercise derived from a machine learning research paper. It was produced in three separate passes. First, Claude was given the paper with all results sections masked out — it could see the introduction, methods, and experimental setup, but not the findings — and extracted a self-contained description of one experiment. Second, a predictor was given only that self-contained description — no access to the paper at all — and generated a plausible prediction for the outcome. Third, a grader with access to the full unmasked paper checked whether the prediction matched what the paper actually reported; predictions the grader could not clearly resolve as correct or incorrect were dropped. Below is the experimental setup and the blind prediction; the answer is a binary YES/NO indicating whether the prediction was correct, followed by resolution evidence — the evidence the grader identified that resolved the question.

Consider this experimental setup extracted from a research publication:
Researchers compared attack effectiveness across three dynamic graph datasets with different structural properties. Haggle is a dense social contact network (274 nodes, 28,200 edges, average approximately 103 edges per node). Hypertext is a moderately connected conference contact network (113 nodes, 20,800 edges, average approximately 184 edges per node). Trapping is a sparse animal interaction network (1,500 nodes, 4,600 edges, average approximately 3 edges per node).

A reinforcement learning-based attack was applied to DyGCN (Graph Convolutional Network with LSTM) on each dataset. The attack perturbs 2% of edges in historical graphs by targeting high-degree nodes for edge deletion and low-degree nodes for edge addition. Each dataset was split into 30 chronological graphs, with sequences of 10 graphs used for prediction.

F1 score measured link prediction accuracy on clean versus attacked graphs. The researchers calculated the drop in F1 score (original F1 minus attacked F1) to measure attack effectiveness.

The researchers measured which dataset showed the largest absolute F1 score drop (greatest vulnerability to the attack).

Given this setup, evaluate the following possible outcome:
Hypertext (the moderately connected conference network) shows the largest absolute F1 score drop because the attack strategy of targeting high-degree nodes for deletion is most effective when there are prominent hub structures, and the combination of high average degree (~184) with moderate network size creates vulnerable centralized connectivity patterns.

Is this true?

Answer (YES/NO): NO